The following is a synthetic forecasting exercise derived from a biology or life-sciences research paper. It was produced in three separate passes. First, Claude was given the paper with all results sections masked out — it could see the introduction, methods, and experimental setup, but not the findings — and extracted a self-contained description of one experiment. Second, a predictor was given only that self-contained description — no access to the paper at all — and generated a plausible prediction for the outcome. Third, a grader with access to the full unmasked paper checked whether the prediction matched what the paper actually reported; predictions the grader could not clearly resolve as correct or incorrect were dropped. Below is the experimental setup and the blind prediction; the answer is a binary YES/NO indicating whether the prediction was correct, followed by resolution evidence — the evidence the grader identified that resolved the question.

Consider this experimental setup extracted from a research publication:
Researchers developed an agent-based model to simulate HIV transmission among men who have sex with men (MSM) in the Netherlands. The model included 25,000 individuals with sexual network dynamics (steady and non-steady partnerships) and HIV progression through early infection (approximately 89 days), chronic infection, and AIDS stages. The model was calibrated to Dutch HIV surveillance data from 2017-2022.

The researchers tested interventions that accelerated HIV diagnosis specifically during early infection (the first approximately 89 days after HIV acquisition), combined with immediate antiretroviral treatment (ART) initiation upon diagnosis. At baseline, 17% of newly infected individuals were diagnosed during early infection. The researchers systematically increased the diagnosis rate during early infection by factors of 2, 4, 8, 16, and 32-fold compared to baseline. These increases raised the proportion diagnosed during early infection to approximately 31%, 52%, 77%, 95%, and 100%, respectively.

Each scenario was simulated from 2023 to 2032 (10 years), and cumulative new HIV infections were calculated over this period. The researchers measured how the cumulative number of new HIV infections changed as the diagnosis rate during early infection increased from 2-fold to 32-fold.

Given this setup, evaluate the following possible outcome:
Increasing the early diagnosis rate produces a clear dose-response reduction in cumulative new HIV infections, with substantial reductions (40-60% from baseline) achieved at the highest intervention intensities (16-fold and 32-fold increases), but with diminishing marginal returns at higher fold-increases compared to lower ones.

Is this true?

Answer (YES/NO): YES